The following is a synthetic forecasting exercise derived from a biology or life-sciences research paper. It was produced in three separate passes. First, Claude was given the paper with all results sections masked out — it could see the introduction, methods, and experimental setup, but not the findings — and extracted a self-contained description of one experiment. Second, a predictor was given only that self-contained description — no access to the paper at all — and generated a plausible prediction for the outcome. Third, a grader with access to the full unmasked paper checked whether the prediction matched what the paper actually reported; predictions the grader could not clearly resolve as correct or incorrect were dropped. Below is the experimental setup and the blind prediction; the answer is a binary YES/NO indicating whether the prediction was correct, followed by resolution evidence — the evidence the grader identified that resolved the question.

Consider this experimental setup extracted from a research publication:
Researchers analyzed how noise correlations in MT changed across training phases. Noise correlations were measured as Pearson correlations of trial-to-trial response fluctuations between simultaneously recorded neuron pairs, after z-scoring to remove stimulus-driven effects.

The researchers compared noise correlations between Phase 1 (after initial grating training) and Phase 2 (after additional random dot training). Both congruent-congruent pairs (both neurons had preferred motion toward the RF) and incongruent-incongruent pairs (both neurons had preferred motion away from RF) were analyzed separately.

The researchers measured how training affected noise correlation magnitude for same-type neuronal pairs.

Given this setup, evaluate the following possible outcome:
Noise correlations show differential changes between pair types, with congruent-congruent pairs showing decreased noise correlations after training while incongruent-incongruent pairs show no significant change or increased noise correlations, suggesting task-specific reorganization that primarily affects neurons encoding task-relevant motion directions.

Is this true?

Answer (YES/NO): NO